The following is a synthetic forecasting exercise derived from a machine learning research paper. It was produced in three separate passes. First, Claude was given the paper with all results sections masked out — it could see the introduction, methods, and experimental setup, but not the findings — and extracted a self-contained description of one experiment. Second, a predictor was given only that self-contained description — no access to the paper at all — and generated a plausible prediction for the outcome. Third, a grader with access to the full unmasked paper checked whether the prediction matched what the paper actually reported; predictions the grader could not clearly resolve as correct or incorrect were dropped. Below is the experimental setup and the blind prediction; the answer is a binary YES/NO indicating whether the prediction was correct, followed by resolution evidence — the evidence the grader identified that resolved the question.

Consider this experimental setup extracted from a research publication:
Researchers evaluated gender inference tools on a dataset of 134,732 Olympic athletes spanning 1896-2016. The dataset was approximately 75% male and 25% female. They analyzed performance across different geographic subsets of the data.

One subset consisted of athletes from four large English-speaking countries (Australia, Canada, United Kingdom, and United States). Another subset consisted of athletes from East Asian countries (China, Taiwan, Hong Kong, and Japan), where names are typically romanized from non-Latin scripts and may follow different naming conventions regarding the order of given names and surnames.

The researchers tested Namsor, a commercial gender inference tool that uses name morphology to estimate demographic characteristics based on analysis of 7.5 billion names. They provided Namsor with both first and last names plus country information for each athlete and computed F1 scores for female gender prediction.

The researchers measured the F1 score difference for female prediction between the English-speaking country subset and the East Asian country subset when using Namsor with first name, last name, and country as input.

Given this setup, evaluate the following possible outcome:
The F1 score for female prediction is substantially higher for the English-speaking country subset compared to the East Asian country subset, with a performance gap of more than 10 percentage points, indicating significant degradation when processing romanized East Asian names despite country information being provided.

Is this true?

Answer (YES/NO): YES